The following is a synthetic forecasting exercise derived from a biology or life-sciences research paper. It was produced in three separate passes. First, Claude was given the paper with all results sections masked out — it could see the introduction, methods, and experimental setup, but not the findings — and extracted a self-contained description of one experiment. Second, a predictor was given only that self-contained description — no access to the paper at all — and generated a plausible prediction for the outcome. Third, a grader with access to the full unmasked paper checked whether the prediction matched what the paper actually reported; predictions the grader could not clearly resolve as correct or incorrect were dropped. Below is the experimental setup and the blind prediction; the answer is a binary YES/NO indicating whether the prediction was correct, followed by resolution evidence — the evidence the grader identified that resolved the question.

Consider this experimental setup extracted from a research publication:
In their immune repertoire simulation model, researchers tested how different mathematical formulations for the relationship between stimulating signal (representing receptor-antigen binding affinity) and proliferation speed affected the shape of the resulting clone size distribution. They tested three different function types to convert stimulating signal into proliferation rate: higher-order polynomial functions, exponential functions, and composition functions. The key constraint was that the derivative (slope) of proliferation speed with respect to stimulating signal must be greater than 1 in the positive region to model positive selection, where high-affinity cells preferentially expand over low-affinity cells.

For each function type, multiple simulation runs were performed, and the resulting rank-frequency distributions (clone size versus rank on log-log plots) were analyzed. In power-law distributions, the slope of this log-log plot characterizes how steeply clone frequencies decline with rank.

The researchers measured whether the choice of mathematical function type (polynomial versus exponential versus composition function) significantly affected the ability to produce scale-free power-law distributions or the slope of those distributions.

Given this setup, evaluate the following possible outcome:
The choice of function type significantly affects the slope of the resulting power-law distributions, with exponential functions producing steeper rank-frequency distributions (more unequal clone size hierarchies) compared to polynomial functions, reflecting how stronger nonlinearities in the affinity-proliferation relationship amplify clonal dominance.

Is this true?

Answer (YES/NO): NO